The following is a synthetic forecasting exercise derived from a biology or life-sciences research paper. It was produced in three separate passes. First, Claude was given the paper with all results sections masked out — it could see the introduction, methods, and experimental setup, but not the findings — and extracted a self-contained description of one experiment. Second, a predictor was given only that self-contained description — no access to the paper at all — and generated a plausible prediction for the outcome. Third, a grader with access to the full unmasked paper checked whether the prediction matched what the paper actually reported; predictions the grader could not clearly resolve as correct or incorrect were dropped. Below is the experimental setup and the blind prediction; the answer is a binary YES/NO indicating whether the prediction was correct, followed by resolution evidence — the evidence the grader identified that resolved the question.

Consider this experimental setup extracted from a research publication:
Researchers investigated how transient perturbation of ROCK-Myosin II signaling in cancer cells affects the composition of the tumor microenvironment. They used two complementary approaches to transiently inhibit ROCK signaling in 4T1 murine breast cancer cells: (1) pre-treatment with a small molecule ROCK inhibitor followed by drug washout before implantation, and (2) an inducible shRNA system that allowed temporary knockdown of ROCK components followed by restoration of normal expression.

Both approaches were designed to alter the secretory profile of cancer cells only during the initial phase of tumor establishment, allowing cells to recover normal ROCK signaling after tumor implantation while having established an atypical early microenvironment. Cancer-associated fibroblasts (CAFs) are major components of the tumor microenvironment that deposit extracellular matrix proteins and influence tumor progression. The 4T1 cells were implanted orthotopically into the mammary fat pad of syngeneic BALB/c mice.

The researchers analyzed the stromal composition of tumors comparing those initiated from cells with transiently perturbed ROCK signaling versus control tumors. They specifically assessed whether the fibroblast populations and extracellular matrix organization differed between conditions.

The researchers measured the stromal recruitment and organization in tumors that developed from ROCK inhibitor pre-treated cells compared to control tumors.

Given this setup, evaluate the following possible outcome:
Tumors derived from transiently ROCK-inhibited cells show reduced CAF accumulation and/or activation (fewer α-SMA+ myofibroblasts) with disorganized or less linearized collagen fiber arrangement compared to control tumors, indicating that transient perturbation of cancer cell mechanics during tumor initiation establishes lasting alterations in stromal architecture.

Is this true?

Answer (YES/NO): NO